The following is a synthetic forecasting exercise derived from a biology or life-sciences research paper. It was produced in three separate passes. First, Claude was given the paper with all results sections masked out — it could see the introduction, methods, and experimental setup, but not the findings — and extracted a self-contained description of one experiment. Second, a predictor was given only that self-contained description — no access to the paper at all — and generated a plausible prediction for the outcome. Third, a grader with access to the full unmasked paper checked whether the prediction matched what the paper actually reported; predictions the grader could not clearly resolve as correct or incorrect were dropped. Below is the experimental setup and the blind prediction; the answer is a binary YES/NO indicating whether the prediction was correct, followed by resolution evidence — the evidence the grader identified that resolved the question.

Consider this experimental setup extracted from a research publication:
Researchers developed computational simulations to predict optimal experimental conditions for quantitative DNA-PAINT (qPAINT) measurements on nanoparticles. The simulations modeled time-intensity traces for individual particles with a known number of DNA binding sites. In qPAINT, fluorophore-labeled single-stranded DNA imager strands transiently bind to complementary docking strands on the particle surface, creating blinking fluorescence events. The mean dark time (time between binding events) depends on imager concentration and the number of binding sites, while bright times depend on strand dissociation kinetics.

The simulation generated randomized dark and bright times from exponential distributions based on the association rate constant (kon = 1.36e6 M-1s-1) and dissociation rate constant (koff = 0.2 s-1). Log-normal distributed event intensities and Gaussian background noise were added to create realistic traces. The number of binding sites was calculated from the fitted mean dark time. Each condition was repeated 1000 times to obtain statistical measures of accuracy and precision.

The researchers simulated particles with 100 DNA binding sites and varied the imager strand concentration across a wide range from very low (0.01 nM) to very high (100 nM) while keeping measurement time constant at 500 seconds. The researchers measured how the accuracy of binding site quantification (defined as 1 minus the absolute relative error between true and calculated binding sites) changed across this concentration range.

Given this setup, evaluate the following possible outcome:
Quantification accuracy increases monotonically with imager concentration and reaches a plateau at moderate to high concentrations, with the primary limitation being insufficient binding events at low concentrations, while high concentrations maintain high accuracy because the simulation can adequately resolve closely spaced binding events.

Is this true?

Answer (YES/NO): NO